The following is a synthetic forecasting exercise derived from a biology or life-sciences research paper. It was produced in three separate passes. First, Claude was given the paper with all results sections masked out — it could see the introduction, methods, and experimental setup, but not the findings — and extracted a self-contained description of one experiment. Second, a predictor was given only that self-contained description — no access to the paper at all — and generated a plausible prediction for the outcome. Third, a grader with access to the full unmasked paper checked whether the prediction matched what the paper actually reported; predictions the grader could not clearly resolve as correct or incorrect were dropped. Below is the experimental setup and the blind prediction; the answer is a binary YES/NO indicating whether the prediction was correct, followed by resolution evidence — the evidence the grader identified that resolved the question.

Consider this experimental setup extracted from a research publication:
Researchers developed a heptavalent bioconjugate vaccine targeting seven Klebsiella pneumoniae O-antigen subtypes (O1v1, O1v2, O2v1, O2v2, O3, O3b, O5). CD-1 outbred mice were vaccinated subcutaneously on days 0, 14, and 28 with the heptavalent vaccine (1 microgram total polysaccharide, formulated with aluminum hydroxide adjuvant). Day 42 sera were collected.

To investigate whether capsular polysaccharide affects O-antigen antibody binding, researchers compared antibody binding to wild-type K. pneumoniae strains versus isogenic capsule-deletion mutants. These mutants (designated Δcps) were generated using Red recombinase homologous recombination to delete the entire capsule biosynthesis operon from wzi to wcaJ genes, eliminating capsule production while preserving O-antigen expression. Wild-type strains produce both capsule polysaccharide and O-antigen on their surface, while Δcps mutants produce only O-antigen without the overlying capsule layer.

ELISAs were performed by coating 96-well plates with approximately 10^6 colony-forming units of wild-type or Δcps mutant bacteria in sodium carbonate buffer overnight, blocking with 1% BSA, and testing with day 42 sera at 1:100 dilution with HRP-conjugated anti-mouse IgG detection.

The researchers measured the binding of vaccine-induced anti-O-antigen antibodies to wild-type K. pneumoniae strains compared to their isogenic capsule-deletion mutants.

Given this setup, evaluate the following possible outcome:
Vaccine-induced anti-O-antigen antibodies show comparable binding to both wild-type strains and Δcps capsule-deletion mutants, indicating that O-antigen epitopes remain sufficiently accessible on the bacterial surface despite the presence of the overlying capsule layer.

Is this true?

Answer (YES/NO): NO